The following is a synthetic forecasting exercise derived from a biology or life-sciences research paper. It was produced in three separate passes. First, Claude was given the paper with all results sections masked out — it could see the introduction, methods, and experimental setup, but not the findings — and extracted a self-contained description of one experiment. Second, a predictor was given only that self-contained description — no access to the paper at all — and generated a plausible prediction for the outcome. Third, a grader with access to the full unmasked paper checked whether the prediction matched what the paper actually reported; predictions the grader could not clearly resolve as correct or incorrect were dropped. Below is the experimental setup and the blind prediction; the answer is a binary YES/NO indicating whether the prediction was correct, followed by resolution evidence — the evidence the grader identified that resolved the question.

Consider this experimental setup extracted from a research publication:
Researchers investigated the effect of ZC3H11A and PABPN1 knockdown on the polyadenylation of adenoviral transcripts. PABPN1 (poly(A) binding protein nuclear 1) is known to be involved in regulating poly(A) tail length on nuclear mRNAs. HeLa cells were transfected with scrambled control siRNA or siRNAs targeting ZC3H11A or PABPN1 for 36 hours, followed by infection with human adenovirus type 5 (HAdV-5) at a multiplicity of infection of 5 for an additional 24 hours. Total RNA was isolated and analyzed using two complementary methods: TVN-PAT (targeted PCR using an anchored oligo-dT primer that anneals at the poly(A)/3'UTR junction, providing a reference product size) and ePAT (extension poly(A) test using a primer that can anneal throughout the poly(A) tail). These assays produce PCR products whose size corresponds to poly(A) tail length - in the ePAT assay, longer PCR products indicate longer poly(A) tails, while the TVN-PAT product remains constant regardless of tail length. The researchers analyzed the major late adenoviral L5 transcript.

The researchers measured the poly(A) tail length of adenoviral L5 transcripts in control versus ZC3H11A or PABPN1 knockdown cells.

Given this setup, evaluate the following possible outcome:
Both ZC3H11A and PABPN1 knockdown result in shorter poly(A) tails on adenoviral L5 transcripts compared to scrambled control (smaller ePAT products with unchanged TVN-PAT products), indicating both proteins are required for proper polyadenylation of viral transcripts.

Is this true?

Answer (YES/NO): NO